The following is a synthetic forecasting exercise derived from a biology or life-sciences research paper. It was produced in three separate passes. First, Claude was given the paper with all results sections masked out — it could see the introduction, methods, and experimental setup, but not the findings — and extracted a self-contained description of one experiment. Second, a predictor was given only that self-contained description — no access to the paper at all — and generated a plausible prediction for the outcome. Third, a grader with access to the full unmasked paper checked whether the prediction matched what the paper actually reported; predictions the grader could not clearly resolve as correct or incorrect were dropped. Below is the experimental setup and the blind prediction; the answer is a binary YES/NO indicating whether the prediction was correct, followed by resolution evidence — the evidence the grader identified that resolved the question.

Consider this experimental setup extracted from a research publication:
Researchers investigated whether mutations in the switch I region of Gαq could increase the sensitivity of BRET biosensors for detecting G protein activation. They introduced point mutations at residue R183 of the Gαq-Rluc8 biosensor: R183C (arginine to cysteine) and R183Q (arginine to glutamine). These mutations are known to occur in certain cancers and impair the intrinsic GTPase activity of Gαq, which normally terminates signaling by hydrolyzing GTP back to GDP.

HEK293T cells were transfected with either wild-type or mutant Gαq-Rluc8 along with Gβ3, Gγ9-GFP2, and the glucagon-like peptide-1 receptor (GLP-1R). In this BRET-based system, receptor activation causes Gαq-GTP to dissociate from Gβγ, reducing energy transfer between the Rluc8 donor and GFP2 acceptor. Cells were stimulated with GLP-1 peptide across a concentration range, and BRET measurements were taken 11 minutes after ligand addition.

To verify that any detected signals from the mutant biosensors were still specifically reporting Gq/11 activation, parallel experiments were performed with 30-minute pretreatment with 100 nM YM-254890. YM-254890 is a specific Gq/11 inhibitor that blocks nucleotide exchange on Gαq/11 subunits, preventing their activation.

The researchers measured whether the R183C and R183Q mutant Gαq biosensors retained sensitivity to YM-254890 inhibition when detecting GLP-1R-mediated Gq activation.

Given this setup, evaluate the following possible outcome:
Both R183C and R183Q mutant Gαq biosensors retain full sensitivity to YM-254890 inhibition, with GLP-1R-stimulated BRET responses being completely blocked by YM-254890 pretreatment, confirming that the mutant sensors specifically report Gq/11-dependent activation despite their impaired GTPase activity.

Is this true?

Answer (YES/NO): YES